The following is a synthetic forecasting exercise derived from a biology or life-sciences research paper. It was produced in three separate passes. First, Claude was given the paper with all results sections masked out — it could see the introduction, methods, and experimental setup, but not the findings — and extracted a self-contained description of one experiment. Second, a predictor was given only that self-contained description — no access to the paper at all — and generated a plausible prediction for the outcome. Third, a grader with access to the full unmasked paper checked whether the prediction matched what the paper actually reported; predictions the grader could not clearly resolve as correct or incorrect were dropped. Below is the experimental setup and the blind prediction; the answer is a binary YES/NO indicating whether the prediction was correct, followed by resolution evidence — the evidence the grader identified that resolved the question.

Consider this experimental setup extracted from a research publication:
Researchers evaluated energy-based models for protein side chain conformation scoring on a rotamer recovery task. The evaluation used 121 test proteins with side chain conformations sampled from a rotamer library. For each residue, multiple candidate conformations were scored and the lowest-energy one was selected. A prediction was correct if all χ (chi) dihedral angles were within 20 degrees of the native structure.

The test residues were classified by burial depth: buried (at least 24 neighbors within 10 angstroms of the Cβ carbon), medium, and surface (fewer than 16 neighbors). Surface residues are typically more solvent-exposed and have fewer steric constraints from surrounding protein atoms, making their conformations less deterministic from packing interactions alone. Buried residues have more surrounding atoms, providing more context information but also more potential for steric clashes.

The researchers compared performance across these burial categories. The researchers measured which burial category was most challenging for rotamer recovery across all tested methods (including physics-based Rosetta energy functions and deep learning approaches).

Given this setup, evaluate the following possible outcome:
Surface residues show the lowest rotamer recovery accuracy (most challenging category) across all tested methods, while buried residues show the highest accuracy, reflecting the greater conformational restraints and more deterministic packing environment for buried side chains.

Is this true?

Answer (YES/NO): YES